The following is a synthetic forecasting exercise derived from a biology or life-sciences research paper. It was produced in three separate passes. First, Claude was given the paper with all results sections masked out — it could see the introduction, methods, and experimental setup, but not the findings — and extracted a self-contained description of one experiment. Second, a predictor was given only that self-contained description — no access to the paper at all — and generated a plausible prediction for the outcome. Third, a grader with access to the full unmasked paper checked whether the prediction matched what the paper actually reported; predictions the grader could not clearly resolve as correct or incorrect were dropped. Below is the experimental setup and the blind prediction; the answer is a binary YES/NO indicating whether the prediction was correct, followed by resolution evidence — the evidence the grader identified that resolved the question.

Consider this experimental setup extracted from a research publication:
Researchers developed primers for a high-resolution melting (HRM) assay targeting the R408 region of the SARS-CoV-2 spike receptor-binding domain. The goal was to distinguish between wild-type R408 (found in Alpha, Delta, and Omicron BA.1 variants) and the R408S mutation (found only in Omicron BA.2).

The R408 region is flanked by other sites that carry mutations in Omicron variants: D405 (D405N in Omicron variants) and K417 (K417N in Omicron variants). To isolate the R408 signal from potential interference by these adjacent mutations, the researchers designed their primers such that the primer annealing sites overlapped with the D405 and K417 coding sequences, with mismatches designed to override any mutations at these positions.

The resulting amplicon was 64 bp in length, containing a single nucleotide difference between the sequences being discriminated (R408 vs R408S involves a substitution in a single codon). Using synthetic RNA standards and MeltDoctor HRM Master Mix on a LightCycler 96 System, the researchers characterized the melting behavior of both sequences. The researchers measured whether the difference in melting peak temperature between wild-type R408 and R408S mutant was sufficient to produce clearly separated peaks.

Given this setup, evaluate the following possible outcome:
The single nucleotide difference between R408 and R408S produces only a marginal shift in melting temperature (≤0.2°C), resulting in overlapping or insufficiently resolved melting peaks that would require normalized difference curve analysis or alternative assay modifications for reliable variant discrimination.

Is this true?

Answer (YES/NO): NO